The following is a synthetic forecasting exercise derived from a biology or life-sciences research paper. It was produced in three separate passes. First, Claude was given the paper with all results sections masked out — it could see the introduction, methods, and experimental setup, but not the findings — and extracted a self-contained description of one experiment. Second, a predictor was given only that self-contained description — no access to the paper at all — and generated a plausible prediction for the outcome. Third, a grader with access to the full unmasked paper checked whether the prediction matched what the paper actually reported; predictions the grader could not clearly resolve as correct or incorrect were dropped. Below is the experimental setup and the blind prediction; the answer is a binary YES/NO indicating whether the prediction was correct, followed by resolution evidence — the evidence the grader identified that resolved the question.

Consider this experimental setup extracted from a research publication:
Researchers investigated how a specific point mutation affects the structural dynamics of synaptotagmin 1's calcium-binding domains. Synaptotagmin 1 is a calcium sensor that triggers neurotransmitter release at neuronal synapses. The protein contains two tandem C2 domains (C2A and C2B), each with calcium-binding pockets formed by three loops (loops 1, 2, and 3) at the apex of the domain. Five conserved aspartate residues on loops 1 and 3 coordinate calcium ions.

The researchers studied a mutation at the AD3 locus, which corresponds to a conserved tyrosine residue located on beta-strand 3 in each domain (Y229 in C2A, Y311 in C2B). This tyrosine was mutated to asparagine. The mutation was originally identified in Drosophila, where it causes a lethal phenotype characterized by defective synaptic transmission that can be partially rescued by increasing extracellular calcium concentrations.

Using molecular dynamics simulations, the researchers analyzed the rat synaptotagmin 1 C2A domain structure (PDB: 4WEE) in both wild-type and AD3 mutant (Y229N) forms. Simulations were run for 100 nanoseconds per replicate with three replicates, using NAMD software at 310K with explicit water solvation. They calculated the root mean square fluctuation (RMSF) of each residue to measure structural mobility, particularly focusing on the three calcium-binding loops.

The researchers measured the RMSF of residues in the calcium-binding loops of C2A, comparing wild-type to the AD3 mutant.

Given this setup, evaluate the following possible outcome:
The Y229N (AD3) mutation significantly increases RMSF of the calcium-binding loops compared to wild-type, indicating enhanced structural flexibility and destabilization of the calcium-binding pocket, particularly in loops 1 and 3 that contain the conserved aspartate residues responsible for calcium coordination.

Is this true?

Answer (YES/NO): NO